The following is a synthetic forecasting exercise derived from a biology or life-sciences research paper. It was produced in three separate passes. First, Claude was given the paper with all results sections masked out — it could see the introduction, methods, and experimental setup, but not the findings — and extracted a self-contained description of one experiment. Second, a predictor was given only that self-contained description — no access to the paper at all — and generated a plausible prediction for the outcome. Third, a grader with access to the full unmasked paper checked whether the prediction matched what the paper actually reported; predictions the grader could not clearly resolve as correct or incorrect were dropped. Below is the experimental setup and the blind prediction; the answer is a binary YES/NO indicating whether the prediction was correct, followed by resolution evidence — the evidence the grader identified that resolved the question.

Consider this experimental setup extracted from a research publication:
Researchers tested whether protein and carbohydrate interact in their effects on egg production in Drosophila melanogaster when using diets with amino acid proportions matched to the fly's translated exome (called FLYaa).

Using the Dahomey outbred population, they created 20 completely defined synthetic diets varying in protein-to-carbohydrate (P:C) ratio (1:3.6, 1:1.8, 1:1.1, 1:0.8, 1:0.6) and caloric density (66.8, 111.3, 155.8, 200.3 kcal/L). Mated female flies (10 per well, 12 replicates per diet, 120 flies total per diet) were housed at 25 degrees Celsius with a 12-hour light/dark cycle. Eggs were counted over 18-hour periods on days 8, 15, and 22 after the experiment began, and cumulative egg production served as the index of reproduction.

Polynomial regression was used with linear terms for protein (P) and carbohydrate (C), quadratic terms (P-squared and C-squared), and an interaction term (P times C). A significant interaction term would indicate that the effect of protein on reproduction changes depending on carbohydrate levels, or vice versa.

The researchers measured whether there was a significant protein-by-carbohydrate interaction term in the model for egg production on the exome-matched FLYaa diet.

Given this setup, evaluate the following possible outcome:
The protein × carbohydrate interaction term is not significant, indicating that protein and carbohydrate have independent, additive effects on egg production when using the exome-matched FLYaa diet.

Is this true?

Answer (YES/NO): YES